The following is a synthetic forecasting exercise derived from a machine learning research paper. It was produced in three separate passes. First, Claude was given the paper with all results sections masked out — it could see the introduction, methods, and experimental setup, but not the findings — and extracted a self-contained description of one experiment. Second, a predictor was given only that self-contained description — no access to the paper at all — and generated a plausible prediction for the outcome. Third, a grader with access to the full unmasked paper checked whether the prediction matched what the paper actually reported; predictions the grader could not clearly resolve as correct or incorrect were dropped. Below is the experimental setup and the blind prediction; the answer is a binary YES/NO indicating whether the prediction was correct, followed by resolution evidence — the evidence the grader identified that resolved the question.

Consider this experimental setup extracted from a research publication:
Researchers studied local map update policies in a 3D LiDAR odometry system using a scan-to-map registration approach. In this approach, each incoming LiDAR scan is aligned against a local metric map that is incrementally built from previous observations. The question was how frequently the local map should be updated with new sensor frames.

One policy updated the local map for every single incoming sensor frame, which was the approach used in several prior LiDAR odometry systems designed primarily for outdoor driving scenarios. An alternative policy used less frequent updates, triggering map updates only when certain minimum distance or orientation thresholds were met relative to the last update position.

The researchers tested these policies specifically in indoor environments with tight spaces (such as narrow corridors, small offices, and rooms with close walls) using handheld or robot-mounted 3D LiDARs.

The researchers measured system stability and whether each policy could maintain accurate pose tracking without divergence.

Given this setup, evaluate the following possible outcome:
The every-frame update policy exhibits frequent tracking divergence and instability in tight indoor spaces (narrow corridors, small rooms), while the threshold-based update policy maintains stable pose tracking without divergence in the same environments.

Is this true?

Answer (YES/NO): NO